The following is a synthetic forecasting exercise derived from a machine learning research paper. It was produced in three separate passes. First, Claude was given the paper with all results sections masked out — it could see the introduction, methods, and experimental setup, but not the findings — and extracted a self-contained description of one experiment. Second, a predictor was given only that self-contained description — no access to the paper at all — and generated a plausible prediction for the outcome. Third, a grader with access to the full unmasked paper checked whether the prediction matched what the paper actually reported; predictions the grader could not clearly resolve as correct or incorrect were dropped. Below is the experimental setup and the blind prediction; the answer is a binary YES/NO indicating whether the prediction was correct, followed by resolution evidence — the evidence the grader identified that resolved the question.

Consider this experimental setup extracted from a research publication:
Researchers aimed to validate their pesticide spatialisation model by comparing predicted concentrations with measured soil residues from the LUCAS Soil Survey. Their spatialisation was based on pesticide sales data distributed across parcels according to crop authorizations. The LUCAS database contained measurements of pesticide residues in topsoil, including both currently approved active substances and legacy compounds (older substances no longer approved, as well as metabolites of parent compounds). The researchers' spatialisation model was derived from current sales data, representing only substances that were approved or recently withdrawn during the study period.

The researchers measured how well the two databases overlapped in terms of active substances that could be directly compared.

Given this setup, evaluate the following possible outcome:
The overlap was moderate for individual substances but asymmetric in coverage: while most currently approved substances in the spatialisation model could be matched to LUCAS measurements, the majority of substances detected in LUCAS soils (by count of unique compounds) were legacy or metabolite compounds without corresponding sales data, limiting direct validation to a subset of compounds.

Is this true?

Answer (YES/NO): NO